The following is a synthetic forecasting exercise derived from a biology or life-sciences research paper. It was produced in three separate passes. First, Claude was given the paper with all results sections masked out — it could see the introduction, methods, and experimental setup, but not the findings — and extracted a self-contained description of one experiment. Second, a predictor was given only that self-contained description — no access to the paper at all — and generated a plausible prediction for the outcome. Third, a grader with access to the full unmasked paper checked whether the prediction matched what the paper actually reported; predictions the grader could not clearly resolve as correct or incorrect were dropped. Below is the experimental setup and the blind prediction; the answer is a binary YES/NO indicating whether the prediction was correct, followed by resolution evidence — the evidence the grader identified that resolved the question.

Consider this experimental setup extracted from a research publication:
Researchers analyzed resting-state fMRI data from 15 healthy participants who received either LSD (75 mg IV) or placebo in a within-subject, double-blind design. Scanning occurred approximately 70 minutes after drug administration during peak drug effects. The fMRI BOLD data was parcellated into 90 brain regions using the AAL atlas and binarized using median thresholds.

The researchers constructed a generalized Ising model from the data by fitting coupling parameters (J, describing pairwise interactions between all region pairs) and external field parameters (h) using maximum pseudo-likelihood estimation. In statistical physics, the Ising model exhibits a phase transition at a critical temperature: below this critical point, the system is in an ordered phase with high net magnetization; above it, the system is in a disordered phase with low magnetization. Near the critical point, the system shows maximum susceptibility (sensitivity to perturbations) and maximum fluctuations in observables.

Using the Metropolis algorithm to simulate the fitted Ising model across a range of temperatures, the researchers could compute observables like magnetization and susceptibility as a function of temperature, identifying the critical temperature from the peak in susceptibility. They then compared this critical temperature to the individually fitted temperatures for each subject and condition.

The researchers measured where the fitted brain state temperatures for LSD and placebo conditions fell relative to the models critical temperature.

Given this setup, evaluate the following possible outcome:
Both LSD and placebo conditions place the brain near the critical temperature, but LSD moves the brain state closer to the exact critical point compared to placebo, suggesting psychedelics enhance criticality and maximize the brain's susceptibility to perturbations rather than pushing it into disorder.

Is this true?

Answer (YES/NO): NO